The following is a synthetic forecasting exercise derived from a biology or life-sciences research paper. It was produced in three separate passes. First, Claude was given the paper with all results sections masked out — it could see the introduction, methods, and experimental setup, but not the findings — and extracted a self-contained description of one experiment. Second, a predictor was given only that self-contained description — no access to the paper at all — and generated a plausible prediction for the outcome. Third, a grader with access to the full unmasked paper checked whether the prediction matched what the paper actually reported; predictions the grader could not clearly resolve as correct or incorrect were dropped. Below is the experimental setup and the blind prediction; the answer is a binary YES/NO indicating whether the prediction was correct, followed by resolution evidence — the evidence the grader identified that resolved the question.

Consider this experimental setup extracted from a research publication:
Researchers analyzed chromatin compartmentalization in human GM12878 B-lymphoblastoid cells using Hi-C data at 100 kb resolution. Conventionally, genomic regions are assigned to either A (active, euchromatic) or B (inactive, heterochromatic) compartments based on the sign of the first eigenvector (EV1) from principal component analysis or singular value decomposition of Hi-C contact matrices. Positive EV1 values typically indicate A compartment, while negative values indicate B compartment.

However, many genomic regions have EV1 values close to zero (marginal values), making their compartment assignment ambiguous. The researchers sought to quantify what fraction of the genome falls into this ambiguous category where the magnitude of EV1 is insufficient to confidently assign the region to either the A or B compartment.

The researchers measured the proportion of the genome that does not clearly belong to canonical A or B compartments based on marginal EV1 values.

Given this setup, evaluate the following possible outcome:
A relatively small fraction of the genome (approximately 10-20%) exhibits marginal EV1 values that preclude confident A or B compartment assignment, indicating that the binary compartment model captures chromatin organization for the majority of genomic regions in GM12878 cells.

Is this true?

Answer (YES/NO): NO